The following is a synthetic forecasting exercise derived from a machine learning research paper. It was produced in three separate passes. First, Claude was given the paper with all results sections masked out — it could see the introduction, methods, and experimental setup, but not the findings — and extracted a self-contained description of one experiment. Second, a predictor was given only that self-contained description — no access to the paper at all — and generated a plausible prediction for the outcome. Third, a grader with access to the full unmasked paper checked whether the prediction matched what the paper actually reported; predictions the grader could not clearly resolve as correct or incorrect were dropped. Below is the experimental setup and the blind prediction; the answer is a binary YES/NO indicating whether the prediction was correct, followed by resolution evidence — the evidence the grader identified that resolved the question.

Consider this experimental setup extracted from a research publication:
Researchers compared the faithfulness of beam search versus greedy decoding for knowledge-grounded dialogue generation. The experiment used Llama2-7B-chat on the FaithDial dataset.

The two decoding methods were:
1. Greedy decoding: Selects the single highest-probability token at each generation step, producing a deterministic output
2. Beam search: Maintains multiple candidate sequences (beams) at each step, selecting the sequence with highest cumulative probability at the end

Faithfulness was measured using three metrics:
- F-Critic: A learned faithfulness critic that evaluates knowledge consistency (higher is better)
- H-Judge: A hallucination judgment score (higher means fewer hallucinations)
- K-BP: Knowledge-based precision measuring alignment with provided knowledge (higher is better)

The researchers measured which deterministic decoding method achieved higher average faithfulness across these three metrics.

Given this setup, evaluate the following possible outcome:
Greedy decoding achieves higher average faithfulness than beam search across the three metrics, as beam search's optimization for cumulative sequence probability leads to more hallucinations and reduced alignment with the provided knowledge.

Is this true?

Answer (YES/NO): NO